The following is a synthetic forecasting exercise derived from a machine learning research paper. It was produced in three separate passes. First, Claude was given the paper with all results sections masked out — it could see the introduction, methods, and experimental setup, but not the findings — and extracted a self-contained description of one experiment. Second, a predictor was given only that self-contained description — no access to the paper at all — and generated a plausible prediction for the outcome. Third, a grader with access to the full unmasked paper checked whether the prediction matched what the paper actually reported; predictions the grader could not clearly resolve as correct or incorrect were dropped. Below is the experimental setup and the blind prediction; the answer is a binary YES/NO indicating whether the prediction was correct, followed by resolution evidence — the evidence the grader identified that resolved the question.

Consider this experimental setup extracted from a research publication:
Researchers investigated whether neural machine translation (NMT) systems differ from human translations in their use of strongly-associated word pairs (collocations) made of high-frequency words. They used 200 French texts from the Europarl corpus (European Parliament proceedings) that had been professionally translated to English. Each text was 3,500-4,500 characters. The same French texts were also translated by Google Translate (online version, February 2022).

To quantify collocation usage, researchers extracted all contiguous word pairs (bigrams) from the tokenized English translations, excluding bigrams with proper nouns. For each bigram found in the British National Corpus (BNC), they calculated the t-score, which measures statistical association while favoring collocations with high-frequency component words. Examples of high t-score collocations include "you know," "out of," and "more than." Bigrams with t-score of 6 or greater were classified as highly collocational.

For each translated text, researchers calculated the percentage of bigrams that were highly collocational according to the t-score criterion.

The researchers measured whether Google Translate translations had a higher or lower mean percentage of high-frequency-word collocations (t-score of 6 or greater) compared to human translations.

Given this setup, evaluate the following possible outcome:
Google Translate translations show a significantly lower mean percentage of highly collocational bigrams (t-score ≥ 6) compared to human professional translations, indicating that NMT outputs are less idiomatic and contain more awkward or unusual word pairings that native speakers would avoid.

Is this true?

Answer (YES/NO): YES